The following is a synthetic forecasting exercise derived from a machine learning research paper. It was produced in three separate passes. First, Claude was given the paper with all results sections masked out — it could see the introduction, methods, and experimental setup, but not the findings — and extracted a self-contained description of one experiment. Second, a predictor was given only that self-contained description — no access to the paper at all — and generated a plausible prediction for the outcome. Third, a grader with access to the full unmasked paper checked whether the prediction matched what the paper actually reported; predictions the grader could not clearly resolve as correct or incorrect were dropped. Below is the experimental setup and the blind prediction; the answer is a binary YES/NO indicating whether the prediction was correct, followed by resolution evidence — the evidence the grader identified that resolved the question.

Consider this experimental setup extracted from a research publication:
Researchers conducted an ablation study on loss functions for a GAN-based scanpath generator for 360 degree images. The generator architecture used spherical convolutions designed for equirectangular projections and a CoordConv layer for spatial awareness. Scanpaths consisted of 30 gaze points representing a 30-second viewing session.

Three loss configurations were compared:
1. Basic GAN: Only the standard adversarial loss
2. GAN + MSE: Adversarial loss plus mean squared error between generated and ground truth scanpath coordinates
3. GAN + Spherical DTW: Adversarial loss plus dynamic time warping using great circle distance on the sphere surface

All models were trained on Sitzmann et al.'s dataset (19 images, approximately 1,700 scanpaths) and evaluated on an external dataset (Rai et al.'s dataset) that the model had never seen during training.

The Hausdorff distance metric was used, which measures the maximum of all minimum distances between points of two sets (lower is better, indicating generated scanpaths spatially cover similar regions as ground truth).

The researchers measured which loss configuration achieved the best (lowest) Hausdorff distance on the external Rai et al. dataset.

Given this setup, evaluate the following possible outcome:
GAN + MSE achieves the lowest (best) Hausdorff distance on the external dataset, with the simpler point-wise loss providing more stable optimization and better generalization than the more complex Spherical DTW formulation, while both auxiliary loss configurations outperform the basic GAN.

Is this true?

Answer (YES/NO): NO